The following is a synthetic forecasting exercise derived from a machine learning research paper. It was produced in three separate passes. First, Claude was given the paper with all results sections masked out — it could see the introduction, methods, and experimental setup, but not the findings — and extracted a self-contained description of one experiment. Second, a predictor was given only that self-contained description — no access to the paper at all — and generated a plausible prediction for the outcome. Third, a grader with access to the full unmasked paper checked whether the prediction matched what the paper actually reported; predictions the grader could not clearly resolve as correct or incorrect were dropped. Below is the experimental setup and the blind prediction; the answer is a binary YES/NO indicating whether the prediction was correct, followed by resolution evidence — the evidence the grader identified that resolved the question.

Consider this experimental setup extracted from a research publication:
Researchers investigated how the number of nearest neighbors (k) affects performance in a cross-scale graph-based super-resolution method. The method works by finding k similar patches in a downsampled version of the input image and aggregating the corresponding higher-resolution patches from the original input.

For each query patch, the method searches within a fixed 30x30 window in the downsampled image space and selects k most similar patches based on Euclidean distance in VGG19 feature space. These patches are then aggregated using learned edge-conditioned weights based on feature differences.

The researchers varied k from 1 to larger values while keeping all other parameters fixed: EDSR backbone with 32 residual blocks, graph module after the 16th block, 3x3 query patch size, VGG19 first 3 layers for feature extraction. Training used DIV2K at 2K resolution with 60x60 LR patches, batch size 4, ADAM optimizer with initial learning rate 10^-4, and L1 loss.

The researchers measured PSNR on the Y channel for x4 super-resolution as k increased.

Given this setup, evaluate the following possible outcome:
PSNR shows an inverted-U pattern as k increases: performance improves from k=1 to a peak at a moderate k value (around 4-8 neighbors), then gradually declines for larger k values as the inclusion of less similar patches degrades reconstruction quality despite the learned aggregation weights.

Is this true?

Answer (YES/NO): YES